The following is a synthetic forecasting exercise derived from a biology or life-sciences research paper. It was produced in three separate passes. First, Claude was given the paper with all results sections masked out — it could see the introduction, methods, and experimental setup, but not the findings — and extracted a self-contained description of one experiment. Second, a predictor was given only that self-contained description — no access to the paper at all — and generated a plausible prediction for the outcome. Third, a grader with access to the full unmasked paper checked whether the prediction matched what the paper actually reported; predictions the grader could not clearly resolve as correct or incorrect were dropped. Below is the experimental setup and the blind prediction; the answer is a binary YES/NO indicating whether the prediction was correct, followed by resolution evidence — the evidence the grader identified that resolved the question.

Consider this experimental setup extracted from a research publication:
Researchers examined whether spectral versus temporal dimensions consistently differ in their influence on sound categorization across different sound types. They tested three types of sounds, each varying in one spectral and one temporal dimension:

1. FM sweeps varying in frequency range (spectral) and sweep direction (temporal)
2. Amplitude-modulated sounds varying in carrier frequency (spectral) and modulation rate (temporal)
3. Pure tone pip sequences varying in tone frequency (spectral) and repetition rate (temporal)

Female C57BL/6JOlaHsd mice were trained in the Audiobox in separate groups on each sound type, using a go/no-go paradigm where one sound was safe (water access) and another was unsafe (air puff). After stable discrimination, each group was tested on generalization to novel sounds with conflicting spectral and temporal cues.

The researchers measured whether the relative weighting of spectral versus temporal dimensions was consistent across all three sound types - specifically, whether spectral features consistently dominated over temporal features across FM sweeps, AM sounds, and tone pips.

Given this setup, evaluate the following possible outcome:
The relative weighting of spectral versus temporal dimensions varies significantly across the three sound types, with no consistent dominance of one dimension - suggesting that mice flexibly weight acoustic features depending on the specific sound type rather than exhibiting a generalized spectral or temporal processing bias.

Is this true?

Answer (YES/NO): NO